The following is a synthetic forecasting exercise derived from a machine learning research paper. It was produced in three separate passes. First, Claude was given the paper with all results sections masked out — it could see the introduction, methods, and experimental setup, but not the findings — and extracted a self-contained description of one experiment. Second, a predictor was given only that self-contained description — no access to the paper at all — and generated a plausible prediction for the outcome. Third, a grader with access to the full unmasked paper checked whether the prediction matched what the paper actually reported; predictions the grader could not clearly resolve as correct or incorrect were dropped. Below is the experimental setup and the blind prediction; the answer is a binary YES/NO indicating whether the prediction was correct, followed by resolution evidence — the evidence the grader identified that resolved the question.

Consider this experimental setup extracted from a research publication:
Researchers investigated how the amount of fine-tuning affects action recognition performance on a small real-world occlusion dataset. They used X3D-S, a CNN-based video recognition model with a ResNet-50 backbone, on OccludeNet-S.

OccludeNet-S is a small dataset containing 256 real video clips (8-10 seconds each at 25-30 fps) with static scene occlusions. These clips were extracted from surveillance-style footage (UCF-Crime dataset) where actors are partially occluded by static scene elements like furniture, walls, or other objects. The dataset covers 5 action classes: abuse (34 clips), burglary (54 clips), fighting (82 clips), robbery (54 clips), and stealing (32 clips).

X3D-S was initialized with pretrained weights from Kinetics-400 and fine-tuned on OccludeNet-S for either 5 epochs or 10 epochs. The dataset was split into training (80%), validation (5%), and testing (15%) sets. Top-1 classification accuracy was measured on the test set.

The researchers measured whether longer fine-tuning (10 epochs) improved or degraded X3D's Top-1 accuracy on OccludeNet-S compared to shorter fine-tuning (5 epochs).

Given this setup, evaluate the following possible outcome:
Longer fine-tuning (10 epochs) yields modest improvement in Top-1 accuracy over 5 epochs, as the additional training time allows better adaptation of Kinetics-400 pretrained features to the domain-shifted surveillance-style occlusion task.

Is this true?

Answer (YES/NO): NO